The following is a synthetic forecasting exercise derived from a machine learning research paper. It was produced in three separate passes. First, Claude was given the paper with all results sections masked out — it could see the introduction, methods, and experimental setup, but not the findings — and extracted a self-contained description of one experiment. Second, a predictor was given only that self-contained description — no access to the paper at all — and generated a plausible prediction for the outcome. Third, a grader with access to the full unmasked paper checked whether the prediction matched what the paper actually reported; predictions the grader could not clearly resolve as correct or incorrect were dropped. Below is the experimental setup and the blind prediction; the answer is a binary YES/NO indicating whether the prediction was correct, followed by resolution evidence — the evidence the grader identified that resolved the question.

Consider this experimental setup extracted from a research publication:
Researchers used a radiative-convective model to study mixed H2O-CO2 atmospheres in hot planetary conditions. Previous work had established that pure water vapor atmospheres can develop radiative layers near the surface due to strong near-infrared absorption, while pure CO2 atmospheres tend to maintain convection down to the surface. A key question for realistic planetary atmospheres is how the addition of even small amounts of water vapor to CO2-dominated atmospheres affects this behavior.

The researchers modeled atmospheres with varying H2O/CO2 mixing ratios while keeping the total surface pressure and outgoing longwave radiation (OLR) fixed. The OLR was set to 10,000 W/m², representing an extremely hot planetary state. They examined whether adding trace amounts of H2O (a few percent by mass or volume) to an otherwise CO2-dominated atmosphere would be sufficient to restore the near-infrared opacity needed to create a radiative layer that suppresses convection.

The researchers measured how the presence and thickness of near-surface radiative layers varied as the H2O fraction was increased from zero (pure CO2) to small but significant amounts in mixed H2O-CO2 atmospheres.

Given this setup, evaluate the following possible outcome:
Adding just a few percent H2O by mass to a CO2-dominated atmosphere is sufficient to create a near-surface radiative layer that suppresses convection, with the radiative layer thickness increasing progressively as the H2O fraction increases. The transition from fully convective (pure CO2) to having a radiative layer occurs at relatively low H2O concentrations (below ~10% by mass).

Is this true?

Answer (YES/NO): NO